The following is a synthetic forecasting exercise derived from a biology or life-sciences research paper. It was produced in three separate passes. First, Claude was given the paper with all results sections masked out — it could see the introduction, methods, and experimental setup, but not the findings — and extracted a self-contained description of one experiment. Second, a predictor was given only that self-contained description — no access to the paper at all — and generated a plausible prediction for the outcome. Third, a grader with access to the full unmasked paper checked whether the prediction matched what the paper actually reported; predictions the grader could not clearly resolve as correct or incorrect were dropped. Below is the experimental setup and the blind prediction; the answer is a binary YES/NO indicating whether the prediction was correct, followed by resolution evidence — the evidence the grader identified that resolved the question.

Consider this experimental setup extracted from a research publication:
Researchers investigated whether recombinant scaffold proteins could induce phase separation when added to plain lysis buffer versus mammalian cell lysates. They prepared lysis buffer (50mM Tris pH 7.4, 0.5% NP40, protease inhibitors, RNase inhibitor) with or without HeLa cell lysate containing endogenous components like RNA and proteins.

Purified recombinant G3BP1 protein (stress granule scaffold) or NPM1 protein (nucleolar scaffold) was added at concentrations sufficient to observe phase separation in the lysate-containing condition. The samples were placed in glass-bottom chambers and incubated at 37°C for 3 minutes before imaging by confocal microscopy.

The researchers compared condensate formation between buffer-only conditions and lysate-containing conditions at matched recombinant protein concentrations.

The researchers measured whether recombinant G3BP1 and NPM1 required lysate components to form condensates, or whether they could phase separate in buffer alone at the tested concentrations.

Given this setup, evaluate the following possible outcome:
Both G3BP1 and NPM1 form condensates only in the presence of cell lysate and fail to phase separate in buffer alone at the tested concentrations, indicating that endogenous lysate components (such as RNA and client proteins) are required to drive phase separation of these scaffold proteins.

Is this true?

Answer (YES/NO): YES